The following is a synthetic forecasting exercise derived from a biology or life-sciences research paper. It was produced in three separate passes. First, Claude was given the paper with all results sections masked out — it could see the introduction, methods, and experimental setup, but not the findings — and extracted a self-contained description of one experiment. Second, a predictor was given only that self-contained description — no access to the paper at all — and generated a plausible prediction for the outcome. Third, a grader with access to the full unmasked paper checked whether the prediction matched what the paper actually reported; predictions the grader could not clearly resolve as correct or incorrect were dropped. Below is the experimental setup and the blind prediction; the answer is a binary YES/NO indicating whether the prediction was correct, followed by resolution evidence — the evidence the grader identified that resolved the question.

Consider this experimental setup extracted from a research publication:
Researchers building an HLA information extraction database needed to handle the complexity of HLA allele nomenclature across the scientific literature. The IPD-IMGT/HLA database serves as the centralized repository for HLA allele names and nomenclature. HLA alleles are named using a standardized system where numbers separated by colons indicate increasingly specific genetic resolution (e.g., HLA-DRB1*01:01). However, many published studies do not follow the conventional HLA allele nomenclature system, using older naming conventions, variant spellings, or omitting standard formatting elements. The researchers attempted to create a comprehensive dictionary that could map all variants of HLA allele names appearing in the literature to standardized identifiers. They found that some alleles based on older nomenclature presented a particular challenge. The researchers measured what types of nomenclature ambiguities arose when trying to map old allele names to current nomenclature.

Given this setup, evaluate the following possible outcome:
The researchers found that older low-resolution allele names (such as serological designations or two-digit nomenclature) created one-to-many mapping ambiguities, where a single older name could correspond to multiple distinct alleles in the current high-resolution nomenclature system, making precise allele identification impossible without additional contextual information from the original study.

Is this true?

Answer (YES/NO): YES